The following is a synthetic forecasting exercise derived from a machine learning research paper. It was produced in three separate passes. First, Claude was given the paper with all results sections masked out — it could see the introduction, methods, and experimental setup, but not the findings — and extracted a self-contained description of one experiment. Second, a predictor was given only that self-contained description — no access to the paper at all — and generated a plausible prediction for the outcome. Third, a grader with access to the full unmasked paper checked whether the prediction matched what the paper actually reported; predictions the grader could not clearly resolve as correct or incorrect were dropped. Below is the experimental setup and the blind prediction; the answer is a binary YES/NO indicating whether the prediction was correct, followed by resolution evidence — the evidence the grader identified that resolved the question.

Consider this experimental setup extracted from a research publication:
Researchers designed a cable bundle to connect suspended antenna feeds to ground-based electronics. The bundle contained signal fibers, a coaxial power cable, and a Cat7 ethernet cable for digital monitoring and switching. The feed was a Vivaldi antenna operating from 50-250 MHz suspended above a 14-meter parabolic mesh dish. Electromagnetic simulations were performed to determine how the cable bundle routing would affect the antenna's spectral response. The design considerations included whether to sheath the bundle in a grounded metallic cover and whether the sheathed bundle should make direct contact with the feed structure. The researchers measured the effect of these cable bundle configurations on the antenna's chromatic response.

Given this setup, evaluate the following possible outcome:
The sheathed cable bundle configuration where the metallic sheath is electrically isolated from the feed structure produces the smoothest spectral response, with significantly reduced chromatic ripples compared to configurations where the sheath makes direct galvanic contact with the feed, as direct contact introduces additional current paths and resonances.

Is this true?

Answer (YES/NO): YES